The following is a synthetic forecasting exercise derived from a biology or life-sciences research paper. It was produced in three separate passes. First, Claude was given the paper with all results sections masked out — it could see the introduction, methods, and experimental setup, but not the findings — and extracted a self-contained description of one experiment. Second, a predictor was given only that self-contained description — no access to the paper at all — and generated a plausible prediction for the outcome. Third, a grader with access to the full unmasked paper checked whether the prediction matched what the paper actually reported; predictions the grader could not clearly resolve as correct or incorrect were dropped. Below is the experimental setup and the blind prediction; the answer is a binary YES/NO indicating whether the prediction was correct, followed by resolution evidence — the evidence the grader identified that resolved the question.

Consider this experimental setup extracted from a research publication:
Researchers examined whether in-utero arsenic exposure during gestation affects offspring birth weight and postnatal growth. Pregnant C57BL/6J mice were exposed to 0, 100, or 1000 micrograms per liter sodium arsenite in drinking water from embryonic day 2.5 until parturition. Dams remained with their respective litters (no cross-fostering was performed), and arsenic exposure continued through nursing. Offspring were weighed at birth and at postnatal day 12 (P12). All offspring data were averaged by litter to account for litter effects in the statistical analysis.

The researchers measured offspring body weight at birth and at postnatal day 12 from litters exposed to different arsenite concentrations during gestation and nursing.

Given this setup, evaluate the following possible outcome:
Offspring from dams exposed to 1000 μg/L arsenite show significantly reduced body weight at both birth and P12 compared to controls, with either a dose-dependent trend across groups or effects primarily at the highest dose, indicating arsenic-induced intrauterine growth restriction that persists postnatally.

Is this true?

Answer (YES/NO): NO